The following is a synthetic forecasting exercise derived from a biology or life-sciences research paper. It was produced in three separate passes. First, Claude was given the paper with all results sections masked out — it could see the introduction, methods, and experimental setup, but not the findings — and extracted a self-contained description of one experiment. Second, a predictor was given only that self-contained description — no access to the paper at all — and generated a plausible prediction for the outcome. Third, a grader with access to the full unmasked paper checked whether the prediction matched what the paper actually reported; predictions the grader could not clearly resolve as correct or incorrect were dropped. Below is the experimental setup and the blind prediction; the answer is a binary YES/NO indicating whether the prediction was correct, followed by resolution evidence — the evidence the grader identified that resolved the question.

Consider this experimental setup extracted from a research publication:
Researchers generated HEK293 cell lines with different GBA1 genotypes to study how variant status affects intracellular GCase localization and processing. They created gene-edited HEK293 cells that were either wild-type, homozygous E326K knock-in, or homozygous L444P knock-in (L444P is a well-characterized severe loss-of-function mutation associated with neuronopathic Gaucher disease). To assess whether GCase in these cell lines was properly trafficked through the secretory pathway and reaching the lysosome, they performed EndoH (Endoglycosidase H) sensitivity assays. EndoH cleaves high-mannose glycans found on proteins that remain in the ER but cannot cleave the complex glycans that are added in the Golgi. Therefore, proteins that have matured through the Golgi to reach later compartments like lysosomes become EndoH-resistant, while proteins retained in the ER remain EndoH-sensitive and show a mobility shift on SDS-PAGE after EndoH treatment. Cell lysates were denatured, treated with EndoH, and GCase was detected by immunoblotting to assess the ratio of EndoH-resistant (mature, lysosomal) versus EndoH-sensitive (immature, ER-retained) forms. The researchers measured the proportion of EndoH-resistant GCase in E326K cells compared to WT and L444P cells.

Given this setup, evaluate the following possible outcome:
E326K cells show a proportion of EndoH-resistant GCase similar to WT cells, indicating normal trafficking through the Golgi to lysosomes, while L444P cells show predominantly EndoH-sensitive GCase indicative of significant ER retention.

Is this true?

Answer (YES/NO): NO